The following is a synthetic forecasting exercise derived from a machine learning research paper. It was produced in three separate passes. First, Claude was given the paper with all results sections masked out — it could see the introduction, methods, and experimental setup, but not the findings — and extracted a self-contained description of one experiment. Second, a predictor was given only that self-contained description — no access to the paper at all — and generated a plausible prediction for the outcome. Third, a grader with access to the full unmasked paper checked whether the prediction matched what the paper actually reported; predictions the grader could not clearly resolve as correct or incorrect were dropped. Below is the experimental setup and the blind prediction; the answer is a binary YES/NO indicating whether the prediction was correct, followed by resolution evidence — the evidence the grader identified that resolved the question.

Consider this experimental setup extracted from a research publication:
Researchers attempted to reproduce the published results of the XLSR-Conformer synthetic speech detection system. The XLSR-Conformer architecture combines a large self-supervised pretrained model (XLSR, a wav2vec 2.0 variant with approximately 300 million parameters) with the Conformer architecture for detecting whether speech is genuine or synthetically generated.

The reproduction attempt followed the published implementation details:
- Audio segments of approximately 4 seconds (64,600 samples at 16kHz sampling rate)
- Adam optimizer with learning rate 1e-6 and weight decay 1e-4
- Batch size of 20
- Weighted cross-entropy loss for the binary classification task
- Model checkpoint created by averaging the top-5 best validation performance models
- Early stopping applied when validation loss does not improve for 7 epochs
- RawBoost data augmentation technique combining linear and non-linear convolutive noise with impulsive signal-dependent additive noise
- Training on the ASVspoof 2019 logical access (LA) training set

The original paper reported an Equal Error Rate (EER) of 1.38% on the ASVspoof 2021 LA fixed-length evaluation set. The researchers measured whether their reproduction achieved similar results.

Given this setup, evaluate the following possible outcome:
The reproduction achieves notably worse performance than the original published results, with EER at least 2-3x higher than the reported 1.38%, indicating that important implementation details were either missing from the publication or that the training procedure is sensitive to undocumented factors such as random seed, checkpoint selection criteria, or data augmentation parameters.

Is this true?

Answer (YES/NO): NO